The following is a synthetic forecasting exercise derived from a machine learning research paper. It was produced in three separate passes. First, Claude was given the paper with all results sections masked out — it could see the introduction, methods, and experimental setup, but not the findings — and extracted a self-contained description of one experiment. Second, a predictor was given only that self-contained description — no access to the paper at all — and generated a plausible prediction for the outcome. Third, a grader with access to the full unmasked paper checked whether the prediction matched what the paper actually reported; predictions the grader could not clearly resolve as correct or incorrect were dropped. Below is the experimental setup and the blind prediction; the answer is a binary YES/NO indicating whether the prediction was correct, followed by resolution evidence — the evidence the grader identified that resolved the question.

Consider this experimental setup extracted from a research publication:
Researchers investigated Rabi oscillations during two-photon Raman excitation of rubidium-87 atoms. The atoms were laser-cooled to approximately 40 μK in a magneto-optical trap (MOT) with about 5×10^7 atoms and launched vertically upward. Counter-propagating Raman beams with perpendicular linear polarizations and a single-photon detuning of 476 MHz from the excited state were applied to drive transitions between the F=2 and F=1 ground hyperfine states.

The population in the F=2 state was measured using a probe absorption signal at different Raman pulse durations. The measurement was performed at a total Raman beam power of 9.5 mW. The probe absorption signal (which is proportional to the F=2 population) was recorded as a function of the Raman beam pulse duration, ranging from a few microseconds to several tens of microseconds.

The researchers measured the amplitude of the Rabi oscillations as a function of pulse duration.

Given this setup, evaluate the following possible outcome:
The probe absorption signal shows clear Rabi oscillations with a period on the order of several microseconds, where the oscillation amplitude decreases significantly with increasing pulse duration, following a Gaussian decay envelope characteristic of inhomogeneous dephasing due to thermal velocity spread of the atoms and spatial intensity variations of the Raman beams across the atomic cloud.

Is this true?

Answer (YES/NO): NO